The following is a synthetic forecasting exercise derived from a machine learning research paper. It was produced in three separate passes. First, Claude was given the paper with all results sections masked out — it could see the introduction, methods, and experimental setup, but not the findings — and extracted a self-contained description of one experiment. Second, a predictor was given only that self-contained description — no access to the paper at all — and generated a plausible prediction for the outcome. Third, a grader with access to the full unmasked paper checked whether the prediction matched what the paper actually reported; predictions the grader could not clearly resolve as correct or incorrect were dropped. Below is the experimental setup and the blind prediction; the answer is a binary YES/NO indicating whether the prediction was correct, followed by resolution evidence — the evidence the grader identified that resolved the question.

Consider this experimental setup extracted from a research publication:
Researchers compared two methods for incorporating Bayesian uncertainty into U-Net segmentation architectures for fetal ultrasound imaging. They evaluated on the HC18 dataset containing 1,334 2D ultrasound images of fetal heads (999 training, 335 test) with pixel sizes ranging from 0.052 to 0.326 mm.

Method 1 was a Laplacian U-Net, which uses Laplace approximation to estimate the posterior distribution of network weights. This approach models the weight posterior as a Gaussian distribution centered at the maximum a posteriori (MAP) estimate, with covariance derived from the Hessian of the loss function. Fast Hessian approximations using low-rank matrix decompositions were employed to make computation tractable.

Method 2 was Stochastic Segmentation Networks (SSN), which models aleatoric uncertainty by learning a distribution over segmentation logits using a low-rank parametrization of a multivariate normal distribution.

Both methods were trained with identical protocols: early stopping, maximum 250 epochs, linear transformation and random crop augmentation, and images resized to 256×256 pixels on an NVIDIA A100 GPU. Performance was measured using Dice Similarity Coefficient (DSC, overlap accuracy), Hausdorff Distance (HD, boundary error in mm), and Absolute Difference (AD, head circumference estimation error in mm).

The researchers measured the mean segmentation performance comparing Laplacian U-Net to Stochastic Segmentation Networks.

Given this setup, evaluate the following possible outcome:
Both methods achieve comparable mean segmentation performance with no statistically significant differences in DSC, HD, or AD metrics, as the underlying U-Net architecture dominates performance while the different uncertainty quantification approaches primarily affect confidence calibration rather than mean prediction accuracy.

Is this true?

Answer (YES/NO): NO